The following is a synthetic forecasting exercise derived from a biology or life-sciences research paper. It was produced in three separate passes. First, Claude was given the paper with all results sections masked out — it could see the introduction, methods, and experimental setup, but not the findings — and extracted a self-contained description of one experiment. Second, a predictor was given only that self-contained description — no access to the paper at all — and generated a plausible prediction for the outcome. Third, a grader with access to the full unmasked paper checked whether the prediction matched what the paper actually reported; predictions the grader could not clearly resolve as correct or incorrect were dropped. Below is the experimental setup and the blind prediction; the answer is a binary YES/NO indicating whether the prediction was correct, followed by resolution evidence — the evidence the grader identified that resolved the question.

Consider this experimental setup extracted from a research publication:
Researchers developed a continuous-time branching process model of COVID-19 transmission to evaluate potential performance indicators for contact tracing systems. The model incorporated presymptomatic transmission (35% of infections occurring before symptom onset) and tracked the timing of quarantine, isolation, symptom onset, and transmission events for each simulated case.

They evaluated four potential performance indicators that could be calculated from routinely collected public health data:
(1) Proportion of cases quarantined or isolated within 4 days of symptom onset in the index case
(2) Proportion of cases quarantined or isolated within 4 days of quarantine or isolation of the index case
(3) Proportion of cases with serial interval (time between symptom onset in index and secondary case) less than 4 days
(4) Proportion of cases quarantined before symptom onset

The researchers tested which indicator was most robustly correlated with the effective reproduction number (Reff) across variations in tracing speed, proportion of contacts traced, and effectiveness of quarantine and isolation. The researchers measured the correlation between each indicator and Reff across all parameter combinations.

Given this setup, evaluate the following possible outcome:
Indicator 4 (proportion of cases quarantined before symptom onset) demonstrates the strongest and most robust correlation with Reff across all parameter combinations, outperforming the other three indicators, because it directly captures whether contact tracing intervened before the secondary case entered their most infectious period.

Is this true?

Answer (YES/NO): NO